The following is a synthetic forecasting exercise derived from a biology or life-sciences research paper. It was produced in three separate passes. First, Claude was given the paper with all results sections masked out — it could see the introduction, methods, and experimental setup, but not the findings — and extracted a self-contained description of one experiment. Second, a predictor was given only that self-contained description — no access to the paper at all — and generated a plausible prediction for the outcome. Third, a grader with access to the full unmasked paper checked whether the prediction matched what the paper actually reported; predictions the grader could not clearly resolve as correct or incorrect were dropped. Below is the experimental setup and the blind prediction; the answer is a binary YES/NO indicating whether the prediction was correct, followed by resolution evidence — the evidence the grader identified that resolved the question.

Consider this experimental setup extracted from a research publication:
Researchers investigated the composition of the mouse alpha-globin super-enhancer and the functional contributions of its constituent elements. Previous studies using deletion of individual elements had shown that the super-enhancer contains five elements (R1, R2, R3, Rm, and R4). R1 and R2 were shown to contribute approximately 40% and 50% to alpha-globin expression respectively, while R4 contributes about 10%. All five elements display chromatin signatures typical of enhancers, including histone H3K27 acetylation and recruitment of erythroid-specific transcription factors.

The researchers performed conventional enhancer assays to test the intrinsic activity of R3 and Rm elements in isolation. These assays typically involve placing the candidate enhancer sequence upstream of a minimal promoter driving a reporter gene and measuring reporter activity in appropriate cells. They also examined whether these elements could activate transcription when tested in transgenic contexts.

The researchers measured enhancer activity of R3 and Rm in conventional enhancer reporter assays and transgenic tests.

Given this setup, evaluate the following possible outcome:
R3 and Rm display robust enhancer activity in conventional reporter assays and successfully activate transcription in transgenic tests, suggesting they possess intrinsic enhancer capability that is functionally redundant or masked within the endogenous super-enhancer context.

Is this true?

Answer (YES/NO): NO